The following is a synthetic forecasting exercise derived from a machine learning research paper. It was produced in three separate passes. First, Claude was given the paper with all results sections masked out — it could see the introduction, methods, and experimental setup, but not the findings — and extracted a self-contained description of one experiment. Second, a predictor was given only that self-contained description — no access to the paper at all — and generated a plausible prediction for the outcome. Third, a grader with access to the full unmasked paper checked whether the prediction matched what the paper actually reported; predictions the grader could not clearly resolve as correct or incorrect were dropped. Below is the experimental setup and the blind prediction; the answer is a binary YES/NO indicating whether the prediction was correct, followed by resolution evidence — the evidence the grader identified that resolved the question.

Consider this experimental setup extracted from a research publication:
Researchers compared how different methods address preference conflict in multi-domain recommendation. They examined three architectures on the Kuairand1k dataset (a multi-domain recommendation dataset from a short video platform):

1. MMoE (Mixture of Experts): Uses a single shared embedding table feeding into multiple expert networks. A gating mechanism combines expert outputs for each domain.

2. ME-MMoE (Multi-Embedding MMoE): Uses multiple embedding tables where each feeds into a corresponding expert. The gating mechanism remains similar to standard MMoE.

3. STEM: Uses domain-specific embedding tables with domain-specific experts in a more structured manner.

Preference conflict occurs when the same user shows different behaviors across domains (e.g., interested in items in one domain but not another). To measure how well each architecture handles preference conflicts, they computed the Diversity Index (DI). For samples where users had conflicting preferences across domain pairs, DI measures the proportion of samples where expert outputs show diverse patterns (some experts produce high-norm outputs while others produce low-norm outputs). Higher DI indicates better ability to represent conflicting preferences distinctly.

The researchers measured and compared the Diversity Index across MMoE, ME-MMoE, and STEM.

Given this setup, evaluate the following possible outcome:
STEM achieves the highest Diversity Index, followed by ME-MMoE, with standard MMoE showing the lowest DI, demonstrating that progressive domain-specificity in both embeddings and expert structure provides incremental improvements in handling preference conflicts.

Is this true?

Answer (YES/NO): NO